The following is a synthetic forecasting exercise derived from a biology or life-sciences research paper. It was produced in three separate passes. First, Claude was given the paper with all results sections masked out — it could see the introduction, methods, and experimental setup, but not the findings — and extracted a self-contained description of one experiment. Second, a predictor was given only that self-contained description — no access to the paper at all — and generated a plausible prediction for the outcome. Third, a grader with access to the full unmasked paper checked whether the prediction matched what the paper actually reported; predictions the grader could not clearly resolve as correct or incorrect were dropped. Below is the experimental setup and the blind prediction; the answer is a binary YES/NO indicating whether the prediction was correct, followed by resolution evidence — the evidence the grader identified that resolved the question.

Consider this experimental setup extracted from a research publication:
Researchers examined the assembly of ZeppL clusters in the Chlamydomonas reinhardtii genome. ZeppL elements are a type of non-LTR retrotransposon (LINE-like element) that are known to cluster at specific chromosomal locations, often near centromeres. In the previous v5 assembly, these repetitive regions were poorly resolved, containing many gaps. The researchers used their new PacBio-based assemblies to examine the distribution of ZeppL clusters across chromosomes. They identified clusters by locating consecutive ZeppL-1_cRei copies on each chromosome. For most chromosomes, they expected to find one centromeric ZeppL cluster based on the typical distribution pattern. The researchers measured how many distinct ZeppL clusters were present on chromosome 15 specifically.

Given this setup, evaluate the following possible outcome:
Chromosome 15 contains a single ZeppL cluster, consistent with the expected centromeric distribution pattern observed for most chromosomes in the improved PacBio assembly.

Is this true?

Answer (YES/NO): NO